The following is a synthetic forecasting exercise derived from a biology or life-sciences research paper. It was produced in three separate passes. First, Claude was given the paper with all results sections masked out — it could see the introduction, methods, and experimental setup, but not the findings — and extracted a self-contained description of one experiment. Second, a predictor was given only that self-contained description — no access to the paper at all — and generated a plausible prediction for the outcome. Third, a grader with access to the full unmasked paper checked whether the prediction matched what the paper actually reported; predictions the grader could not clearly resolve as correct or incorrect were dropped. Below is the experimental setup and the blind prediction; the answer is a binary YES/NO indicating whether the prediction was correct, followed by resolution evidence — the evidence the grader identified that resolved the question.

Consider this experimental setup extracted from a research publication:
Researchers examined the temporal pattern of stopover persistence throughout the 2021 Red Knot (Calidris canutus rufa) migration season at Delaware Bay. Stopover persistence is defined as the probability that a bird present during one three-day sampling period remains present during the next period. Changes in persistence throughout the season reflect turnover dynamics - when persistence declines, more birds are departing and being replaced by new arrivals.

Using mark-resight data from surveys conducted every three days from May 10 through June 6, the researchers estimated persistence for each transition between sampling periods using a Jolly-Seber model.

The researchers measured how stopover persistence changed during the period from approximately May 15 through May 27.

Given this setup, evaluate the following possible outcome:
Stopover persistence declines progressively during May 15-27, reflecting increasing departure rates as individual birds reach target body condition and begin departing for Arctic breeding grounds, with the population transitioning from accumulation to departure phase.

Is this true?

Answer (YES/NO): YES